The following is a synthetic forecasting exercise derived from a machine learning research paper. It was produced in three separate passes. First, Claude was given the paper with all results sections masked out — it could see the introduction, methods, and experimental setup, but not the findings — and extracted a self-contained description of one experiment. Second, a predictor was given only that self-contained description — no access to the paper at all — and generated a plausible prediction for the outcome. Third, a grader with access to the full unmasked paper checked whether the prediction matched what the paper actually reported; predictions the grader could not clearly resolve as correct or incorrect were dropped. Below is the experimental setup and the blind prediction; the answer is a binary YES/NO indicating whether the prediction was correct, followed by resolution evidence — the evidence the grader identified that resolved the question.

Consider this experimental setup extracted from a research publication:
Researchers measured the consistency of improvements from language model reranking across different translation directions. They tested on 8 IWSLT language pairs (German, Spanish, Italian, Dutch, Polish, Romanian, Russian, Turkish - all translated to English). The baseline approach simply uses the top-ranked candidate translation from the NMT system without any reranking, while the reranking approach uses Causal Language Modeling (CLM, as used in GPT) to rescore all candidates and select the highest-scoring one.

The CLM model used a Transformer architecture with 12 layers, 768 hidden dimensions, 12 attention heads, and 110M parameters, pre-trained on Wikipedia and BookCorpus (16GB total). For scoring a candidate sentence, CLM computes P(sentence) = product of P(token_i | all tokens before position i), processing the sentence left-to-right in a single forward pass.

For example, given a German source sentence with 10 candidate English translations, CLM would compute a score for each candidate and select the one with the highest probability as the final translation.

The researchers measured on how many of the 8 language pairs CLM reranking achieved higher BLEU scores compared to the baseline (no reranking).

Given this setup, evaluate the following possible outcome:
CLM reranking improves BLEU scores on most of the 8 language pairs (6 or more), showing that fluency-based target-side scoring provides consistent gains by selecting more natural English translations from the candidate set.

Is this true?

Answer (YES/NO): YES